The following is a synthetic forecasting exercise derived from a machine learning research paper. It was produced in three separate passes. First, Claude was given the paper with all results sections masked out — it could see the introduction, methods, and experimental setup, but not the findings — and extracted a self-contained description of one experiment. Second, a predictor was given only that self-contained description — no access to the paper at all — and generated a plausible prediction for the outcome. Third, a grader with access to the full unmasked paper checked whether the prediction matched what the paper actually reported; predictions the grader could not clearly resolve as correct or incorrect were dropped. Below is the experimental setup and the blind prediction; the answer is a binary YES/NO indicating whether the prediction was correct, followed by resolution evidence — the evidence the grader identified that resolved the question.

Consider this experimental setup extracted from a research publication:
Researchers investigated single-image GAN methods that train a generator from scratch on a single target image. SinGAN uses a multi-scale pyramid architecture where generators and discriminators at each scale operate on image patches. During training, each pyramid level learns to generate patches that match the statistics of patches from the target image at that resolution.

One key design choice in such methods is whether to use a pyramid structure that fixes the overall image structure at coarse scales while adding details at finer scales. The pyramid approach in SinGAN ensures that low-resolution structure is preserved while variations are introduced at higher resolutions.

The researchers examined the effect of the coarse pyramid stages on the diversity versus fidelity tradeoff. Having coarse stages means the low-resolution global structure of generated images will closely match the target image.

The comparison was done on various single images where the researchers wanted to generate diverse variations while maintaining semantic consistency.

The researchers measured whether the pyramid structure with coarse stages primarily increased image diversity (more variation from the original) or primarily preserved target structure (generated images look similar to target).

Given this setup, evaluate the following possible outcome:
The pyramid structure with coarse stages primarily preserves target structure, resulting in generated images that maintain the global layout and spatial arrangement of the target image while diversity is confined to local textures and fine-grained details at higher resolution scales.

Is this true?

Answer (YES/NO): YES